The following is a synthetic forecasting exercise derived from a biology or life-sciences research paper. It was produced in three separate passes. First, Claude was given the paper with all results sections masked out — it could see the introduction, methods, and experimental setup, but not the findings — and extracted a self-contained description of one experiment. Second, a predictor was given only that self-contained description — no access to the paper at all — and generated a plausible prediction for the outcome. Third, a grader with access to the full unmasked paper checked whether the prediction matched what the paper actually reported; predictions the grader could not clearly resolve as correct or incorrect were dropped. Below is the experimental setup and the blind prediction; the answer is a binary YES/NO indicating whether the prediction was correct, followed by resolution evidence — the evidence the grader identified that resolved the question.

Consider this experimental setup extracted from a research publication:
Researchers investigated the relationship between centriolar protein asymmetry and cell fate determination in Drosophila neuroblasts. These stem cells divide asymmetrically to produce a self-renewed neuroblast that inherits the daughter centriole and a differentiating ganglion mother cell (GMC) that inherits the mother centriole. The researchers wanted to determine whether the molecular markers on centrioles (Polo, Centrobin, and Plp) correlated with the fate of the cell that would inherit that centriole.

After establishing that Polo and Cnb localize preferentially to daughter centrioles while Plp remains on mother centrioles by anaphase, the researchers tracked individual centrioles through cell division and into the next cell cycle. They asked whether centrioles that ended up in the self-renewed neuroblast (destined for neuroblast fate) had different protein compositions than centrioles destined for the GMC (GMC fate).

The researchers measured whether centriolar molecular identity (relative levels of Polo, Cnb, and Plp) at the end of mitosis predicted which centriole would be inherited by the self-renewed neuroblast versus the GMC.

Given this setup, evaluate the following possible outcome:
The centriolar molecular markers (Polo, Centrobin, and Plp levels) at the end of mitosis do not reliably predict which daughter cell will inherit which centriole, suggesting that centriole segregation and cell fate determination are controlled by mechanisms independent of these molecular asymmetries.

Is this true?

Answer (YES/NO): NO